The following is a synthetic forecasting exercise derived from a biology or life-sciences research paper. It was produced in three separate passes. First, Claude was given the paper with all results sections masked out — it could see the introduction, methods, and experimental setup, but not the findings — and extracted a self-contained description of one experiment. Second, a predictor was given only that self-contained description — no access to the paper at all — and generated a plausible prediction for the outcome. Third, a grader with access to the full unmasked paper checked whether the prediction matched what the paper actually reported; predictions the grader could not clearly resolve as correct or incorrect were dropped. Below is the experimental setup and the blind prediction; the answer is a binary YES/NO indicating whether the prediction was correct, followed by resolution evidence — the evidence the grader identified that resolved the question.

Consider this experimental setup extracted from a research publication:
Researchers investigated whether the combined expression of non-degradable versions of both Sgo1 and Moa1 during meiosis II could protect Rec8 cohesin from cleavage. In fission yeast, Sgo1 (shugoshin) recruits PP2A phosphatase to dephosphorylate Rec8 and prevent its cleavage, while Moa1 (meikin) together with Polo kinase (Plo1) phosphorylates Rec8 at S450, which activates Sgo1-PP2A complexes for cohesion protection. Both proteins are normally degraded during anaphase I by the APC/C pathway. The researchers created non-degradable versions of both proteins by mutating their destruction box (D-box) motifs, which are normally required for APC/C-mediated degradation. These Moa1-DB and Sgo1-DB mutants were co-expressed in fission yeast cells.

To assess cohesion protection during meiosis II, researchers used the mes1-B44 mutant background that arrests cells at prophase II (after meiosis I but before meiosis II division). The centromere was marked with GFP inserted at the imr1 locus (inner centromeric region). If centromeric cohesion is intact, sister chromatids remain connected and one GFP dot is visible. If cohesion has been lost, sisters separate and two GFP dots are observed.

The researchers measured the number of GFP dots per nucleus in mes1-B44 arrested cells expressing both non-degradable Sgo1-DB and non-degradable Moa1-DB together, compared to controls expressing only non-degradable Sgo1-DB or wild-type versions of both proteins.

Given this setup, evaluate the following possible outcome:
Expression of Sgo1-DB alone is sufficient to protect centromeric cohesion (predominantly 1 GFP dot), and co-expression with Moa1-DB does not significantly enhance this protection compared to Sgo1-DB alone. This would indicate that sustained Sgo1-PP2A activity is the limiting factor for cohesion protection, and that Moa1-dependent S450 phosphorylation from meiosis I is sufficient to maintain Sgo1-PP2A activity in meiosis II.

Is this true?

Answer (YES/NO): NO